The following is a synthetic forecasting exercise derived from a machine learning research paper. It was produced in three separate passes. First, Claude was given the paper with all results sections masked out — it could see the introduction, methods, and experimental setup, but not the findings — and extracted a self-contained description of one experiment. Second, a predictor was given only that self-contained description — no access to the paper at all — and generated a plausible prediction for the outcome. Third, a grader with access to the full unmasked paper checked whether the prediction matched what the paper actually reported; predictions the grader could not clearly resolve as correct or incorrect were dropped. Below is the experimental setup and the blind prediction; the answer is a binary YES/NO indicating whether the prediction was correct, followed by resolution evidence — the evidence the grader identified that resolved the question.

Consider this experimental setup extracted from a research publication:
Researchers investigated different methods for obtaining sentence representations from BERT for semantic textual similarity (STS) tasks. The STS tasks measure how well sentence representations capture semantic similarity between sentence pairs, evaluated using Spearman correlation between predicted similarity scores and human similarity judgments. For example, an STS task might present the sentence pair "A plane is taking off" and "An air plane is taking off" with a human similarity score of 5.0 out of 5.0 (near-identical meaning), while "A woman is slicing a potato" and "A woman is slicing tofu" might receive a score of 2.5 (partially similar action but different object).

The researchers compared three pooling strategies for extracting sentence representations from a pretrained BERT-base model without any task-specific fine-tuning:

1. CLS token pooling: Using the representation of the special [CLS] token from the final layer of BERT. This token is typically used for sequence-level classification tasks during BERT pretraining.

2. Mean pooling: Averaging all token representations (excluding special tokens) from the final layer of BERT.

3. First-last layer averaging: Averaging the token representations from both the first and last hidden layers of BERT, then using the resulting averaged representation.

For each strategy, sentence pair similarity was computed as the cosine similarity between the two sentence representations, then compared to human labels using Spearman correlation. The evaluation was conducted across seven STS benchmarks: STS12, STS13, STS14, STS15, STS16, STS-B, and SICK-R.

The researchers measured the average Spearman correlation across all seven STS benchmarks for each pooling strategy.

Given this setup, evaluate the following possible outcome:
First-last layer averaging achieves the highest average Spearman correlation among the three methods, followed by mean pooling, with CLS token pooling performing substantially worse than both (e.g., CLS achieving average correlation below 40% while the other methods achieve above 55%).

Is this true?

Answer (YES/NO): NO